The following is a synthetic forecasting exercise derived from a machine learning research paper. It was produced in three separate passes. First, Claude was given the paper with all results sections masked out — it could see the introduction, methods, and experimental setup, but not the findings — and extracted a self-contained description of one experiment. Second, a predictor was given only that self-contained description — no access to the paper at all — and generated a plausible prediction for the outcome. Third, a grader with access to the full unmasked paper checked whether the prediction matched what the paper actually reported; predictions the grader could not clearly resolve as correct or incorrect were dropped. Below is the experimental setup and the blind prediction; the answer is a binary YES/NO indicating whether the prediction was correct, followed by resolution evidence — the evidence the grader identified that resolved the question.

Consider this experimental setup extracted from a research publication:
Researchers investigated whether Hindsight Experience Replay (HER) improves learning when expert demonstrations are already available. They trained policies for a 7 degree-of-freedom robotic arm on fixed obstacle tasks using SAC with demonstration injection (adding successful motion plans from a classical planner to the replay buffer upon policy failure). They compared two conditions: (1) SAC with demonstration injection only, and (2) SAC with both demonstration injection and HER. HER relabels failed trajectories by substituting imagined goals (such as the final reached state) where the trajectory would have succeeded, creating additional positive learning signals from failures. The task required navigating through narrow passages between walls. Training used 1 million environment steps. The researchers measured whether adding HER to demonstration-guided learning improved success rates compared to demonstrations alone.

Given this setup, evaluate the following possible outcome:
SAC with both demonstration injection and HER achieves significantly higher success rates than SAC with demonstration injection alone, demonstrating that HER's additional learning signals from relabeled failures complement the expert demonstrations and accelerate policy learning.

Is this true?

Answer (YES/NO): YES